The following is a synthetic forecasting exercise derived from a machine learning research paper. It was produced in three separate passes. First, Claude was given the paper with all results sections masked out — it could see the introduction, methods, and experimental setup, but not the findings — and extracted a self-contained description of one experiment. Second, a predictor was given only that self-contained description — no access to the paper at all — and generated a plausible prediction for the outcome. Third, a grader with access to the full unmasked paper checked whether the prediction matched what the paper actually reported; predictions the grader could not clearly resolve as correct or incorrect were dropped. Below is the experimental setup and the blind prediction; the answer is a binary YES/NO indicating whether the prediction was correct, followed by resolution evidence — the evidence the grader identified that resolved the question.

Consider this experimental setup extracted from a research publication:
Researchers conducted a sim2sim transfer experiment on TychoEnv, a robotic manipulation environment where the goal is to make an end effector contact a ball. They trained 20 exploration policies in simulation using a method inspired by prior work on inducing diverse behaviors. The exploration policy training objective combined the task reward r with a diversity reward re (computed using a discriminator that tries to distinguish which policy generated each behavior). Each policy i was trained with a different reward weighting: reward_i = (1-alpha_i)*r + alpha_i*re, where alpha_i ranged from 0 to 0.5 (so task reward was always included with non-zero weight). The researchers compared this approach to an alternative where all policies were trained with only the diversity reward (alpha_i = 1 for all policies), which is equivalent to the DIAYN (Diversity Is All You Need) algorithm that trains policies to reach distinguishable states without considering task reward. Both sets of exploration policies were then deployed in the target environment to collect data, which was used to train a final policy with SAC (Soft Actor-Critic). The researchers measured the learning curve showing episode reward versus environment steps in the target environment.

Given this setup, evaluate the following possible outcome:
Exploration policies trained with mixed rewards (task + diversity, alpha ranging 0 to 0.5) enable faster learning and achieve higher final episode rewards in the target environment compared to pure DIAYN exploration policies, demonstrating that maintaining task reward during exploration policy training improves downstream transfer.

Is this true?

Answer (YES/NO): YES